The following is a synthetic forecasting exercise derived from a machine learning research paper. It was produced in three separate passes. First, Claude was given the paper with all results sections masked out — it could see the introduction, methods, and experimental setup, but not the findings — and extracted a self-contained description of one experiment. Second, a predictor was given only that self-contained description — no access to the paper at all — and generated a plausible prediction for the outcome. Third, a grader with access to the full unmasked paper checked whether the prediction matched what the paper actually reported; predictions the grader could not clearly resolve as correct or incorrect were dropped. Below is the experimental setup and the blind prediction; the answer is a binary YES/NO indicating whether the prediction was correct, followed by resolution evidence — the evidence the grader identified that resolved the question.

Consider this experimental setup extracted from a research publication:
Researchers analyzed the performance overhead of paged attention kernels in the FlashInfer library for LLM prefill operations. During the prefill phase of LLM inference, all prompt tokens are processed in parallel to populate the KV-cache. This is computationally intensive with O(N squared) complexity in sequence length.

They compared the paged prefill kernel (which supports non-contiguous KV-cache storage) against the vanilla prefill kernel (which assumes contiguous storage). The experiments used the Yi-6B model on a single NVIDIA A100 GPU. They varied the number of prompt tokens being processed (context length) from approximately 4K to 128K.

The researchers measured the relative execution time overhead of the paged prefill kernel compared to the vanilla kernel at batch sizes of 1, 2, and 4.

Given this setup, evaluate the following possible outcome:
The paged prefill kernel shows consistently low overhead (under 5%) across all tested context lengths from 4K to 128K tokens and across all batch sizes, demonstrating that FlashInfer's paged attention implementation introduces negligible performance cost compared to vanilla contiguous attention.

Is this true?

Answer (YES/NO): NO